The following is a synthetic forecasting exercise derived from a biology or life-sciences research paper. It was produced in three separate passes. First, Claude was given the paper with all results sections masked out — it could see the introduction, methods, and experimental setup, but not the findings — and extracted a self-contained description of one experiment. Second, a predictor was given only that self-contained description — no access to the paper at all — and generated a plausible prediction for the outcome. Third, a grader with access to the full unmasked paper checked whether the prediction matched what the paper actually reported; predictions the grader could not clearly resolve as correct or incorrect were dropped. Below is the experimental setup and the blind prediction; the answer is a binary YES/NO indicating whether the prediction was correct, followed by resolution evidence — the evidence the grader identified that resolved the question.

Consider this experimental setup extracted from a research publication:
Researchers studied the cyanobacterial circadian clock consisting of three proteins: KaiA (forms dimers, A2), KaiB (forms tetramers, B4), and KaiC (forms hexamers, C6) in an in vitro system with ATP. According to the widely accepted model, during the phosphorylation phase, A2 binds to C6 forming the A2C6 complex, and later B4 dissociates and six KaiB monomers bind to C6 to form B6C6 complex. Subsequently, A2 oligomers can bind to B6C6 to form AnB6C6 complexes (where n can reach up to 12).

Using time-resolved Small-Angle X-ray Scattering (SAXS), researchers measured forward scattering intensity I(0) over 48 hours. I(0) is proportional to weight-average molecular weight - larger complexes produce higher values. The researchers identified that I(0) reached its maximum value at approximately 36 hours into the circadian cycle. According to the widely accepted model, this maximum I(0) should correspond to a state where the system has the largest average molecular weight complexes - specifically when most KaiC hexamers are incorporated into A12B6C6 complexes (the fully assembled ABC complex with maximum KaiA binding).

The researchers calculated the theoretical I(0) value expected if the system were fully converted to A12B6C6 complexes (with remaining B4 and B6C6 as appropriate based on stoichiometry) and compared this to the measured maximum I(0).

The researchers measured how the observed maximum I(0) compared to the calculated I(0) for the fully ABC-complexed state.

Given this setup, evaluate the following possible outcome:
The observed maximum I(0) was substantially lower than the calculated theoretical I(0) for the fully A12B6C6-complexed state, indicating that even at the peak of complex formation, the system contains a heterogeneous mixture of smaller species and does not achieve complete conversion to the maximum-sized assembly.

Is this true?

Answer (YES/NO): YES